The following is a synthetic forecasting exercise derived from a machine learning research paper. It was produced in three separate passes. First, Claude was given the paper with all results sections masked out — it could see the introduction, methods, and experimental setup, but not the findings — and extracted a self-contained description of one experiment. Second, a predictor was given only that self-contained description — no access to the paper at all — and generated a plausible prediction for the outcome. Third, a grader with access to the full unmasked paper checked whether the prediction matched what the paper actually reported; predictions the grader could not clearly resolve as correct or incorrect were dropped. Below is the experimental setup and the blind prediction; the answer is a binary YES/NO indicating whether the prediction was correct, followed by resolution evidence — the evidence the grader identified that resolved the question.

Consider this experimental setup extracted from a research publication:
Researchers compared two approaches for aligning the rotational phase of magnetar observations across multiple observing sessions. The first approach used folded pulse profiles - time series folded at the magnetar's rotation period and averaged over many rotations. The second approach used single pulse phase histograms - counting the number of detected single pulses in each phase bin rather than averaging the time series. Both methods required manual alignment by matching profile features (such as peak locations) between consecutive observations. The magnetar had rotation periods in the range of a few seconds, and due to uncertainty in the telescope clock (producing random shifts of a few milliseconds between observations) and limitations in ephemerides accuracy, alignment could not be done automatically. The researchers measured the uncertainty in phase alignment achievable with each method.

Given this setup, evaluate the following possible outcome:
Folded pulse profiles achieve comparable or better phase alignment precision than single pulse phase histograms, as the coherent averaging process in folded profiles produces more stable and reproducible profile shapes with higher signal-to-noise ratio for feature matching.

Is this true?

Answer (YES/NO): NO